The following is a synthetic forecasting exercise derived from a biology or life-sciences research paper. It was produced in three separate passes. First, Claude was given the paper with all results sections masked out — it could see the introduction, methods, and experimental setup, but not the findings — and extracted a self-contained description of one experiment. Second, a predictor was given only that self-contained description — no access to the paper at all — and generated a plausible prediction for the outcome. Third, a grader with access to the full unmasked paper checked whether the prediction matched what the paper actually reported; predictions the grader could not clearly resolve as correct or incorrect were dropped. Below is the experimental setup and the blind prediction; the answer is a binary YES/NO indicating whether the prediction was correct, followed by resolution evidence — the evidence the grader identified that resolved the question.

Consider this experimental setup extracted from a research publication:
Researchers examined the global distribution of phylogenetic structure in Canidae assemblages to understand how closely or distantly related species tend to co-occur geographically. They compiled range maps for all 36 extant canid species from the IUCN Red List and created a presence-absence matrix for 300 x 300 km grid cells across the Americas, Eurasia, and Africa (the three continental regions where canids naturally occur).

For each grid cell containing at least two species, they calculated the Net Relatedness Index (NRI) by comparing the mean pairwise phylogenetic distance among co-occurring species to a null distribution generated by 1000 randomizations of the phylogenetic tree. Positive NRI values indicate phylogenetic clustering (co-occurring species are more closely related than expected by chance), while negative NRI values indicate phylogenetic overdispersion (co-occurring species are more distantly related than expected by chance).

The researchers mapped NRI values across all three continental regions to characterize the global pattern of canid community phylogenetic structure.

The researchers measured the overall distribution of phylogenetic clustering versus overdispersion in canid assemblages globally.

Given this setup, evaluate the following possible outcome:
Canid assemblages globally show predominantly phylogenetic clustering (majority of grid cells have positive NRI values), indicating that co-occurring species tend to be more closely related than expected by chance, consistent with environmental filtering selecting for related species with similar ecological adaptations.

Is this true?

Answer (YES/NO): NO